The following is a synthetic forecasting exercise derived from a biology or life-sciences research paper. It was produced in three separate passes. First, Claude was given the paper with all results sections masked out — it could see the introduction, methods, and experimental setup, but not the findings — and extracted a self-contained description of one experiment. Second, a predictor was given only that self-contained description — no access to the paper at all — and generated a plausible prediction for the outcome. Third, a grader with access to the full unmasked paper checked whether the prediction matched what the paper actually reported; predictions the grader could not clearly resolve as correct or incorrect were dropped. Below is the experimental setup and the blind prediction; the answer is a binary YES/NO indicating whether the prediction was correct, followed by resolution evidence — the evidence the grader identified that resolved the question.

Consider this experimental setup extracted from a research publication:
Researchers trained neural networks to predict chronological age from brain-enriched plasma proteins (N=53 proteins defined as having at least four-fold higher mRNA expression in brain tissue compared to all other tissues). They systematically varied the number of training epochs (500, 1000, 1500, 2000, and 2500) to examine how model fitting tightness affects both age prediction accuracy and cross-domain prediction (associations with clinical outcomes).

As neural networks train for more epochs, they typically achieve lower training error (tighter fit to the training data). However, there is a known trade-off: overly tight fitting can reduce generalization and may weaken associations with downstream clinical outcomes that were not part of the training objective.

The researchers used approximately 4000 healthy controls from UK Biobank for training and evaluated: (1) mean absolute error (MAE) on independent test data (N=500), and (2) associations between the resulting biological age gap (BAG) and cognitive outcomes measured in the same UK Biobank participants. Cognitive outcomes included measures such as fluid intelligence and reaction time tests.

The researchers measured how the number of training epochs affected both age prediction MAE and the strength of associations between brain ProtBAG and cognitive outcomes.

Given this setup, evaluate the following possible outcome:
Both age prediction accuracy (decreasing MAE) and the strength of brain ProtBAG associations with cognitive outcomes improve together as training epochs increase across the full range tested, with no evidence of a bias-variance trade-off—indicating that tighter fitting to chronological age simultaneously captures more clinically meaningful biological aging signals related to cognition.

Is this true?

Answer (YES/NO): NO